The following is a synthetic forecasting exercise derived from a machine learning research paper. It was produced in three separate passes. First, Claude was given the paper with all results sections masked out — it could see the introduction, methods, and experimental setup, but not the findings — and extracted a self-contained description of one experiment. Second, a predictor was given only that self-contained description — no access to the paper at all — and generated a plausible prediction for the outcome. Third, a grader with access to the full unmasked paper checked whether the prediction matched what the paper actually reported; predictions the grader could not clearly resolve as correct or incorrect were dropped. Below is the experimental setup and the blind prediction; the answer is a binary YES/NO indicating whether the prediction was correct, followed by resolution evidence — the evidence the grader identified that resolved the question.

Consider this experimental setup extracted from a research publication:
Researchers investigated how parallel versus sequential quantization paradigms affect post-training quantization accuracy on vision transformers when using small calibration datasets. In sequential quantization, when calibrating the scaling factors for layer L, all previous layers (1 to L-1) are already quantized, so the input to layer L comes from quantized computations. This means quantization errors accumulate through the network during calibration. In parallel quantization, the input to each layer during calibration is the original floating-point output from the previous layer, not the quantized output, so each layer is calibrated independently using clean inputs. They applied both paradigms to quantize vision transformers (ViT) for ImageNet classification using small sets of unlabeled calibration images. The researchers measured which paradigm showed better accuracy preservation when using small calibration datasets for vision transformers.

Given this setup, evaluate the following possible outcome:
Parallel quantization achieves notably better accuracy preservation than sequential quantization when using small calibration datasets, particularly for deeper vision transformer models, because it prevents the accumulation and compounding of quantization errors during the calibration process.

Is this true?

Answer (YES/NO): NO